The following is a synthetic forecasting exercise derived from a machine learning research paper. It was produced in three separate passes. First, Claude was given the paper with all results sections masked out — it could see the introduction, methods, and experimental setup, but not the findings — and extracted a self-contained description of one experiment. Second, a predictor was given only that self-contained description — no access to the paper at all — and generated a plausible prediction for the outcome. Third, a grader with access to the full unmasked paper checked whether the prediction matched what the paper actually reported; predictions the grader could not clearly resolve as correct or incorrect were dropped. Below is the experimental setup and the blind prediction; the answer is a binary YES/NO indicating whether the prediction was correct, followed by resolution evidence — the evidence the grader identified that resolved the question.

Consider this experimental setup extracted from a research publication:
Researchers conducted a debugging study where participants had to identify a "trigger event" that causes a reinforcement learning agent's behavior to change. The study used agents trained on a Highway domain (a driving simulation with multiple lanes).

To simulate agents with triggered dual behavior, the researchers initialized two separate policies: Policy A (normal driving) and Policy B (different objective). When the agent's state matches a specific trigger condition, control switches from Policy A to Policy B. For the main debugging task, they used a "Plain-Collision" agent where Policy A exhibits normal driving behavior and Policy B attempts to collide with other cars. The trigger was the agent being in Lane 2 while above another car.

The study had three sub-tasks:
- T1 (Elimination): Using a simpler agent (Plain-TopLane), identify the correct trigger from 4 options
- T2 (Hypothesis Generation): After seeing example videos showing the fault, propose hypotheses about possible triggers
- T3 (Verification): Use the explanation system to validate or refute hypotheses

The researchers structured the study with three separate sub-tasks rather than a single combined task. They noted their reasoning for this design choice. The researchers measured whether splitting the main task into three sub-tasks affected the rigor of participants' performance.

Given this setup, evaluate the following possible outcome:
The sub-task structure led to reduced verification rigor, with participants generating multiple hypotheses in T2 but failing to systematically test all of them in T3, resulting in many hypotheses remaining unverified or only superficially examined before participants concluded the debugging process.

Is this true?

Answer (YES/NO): NO